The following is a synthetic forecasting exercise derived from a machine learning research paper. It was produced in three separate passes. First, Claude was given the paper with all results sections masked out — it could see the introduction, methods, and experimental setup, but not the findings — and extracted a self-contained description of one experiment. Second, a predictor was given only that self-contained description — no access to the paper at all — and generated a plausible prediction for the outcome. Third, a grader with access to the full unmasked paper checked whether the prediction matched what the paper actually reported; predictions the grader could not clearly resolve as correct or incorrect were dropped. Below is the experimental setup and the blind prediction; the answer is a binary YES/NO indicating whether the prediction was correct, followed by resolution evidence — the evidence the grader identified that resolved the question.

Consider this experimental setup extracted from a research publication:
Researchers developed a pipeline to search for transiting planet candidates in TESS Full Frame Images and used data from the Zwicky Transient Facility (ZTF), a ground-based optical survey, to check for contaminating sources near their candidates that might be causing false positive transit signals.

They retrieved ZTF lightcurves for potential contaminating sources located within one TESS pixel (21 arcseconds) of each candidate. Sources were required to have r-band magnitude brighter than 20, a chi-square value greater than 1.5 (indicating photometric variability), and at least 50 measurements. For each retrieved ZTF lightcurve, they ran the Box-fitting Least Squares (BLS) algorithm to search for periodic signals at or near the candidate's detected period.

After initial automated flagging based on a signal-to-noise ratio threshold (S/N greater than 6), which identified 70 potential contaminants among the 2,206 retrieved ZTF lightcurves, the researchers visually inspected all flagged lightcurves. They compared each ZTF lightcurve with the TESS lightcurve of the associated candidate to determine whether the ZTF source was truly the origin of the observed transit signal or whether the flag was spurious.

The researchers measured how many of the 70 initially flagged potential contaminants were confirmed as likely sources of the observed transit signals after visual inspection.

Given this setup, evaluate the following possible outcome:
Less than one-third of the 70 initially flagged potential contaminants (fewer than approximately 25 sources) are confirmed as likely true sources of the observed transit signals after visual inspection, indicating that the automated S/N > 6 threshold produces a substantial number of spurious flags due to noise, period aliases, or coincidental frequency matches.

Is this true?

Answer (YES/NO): YES